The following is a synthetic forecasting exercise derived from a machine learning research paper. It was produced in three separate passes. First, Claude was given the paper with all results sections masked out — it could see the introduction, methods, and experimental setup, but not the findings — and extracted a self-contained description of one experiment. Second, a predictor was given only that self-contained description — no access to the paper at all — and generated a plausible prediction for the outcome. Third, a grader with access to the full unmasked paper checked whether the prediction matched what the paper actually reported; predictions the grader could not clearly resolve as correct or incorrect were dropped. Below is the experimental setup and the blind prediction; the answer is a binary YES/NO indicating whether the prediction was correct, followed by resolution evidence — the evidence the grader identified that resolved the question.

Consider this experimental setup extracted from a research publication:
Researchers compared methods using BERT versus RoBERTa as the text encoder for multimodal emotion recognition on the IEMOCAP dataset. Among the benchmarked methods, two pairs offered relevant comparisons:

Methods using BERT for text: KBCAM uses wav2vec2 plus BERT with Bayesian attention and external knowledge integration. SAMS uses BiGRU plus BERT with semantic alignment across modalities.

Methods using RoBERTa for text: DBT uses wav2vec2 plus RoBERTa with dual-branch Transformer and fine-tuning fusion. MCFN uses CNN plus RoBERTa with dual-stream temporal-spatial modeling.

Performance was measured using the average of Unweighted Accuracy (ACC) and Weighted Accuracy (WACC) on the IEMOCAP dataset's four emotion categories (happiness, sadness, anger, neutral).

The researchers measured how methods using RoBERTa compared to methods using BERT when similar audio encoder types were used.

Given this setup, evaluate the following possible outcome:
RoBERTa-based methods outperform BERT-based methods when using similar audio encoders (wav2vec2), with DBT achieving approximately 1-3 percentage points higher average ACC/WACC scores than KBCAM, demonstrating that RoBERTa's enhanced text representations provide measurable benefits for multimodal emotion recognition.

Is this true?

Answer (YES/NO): YES